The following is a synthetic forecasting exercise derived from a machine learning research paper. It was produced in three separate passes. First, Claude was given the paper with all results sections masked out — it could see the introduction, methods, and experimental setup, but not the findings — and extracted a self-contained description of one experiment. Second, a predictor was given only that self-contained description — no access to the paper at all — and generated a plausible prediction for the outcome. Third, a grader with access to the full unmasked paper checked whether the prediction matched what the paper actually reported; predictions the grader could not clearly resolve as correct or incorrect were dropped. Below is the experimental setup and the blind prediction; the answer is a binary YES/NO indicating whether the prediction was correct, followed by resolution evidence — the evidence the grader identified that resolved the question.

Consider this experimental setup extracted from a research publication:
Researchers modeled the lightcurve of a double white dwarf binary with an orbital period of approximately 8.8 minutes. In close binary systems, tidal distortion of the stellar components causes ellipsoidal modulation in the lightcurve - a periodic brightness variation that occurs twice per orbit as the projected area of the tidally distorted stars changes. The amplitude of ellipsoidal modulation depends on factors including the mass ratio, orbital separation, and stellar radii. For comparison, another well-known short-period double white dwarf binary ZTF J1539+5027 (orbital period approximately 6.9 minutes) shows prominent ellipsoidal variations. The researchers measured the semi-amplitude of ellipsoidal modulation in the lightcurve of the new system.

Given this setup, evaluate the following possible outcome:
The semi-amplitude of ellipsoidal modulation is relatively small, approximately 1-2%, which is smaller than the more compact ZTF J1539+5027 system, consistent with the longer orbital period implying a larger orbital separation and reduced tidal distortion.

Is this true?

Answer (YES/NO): YES